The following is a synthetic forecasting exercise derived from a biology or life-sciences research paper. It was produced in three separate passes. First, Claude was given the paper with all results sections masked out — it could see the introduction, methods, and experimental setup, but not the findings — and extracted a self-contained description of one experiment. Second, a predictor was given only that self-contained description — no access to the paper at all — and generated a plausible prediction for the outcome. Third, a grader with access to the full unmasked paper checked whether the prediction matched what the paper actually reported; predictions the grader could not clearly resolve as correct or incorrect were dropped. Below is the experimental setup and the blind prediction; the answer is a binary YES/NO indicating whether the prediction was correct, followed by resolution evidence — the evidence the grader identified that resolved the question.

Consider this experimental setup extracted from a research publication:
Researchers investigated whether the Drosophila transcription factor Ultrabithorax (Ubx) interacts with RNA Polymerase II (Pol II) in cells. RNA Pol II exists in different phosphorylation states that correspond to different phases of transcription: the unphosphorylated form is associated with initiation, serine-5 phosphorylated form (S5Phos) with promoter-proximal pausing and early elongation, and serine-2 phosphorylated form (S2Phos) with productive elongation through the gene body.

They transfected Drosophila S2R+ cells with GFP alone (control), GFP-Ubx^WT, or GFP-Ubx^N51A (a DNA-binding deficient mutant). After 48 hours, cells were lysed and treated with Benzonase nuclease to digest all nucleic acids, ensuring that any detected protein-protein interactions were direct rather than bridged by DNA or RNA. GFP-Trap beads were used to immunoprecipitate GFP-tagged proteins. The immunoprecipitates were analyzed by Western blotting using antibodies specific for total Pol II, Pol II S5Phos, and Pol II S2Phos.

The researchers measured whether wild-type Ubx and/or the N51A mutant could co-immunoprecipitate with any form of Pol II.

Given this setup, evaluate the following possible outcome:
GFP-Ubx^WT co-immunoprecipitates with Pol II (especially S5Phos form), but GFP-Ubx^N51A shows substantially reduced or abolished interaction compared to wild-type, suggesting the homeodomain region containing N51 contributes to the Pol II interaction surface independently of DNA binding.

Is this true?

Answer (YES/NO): NO